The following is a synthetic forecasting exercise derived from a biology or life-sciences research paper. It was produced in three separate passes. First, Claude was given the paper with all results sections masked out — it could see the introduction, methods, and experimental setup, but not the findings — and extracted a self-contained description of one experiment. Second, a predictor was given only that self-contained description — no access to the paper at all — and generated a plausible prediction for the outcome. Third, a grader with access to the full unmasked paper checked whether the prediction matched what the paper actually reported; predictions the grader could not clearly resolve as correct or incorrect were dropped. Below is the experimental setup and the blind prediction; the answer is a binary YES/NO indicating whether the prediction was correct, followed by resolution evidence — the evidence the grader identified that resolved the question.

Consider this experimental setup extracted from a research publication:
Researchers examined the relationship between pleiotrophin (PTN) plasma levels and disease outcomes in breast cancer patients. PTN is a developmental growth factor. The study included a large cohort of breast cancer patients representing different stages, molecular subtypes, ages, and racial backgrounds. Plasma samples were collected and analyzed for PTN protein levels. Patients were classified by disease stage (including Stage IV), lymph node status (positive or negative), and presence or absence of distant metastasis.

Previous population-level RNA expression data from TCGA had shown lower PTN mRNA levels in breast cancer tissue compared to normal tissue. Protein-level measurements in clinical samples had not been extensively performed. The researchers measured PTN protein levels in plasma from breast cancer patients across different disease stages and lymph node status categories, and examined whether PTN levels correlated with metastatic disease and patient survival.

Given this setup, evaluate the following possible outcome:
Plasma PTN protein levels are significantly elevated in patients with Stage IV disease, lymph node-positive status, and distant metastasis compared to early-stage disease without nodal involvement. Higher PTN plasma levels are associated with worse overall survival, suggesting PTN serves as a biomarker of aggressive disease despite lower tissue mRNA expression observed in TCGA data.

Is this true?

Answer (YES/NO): NO